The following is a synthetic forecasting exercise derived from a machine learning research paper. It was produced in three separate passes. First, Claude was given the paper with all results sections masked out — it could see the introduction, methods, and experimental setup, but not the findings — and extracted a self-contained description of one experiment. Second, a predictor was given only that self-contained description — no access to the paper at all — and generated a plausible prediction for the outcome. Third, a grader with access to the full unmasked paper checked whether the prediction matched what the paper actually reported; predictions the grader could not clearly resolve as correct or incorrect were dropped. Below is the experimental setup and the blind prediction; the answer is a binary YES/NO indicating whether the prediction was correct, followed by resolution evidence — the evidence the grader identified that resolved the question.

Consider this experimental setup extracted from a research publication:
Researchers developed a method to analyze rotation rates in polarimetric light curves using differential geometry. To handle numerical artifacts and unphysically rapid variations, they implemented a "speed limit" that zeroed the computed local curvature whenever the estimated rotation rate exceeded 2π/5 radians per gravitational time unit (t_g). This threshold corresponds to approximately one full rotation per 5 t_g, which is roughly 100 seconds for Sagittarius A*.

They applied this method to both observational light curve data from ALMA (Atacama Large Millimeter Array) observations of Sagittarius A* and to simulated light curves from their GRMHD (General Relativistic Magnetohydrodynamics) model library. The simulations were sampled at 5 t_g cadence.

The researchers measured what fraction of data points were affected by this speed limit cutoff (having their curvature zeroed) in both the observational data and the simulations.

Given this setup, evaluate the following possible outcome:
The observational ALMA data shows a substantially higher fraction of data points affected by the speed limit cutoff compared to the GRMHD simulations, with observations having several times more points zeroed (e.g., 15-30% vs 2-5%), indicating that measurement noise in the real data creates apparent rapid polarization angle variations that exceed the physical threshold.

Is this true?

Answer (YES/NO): NO